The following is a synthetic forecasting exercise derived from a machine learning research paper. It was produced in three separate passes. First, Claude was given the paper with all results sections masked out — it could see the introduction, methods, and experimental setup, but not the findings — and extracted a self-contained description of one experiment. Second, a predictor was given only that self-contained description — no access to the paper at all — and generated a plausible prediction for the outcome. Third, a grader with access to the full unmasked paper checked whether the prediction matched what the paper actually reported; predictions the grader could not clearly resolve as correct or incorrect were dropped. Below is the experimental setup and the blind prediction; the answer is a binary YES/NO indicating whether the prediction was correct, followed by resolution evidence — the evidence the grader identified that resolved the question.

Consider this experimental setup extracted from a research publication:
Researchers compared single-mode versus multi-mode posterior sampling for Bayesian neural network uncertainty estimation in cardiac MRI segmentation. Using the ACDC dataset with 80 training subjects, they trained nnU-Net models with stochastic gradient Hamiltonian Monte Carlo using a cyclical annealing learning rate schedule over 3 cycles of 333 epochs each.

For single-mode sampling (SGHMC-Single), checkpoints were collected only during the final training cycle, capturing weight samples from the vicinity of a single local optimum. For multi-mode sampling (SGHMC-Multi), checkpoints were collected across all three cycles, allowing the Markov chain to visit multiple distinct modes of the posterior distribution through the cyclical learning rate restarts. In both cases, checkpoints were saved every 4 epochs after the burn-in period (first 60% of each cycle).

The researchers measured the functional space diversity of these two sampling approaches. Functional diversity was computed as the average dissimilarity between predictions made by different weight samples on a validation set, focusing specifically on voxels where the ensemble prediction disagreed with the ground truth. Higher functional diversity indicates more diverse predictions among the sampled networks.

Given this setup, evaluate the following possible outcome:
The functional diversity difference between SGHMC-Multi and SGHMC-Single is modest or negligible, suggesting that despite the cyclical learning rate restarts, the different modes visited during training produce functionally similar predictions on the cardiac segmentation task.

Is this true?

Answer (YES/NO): NO